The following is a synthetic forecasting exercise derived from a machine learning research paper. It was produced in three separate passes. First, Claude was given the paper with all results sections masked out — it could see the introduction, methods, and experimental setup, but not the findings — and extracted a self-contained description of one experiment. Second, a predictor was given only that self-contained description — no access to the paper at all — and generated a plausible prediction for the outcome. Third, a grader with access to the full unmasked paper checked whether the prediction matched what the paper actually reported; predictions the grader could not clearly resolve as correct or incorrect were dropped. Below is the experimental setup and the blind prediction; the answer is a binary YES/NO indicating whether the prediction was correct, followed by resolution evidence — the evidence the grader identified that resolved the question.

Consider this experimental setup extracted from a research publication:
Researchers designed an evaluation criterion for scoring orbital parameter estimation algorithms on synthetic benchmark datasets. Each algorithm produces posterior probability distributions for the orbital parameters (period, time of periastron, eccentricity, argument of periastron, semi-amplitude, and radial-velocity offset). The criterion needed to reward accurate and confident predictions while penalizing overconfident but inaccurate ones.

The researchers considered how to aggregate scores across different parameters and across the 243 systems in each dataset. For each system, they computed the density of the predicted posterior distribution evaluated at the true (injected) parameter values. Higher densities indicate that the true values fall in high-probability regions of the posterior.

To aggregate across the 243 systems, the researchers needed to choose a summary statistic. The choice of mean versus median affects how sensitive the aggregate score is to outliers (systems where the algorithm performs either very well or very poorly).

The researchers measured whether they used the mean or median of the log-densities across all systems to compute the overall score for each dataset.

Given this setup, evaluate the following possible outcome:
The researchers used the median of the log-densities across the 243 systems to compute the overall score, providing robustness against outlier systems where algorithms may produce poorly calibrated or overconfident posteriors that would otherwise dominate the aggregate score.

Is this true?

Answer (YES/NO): YES